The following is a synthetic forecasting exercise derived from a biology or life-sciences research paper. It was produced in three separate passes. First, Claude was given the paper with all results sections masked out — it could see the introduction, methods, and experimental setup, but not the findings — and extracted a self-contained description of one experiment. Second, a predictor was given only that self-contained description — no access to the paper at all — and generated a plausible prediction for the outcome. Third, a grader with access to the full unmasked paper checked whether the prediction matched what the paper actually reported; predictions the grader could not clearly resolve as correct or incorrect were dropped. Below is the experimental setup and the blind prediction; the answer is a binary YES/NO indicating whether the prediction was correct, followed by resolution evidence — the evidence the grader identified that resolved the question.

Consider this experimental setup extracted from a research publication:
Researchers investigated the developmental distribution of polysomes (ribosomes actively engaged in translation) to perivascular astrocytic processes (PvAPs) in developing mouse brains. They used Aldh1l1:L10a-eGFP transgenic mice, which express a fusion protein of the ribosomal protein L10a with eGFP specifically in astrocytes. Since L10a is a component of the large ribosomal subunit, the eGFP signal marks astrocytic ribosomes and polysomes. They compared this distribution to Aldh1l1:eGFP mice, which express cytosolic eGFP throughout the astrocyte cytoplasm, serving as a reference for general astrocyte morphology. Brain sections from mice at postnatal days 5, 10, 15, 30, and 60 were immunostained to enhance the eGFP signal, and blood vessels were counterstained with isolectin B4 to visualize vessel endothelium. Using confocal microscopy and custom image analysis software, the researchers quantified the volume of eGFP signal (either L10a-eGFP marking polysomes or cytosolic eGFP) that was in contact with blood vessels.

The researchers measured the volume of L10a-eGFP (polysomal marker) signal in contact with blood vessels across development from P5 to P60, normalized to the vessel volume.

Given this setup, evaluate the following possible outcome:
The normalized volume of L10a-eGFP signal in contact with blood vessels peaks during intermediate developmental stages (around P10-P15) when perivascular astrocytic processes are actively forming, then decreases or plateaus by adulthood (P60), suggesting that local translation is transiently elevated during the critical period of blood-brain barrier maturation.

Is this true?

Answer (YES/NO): NO